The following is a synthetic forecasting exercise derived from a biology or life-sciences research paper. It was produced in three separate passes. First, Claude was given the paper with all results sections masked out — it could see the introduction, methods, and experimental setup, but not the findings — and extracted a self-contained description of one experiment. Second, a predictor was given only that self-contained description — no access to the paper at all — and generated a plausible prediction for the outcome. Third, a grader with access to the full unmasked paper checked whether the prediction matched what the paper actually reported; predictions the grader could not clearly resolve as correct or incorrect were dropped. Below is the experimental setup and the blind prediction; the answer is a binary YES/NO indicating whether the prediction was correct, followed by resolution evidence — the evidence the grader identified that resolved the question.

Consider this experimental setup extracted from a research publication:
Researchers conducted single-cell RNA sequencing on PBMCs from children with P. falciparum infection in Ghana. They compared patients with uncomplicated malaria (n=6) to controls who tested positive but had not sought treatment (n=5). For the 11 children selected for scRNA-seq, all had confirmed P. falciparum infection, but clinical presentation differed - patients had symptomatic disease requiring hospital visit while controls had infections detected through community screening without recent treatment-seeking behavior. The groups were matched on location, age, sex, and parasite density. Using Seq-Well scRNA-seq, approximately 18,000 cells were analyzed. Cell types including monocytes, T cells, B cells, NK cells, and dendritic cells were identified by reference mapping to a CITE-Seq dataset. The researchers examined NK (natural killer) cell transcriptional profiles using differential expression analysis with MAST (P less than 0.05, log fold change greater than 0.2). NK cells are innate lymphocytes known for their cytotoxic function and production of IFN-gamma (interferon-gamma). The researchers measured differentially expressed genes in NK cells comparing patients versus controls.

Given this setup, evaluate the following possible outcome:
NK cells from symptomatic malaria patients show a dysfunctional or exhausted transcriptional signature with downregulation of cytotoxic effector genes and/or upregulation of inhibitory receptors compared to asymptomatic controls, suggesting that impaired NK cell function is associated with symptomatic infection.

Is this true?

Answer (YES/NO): NO